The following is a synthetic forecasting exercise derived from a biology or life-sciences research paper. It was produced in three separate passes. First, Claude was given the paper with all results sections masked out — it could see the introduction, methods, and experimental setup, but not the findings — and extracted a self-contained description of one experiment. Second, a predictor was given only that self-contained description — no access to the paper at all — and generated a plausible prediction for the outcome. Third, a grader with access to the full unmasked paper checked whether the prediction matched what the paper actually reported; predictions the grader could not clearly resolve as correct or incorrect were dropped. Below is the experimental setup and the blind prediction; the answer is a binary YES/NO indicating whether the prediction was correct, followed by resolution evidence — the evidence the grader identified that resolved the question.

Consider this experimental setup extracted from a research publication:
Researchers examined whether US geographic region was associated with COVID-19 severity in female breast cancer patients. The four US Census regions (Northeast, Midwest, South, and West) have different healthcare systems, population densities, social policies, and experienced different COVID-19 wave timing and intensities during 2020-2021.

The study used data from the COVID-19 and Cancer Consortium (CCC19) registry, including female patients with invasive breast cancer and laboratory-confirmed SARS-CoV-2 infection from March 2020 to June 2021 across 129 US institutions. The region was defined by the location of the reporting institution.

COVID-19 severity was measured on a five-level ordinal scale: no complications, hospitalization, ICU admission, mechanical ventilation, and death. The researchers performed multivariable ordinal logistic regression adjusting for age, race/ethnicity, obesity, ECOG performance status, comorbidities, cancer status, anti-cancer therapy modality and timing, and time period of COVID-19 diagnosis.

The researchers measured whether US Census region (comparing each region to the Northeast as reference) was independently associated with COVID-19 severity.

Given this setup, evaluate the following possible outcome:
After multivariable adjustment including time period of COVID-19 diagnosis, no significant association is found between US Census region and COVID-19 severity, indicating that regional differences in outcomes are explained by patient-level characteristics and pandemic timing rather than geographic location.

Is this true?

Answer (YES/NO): YES